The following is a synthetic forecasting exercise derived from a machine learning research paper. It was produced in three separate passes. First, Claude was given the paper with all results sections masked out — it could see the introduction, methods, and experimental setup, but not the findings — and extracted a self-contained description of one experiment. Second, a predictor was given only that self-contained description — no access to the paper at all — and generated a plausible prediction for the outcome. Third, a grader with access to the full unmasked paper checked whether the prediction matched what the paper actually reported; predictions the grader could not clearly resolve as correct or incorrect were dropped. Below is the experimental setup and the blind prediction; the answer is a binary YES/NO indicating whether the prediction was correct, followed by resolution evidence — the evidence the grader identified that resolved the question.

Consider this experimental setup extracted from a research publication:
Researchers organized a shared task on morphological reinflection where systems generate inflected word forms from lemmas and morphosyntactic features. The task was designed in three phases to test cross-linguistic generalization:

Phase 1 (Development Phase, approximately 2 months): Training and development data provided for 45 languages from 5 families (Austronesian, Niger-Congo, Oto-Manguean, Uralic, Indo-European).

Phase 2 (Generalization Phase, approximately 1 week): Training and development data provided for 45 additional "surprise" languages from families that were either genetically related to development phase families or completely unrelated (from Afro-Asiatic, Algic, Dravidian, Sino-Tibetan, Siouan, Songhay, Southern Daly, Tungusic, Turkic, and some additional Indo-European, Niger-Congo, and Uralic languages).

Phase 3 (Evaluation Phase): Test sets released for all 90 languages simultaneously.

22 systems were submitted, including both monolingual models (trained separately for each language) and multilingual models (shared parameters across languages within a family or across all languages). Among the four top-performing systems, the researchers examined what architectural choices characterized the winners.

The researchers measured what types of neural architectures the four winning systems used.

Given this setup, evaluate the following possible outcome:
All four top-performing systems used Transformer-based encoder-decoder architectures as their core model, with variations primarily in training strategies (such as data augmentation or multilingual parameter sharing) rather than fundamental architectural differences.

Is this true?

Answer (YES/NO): NO